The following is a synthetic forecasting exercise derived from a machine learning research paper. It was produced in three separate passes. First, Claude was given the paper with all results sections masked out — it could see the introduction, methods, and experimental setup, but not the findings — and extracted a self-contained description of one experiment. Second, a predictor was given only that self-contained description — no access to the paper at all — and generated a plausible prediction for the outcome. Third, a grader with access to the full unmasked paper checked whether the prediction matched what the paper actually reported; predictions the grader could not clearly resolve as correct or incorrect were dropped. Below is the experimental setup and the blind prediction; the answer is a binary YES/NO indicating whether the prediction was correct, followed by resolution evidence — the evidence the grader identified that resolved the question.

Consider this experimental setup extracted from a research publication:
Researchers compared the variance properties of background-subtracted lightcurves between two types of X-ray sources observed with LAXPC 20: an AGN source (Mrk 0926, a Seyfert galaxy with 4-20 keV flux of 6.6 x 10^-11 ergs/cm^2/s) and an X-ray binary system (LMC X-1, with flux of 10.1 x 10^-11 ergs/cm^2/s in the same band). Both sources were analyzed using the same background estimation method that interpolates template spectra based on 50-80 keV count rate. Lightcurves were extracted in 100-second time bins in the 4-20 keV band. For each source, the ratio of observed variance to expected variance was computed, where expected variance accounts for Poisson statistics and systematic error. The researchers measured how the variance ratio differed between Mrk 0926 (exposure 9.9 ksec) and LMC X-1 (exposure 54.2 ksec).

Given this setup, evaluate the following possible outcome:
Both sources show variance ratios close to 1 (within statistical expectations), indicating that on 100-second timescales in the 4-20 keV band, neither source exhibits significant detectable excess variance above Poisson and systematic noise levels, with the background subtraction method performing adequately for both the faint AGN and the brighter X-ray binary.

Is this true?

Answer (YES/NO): NO